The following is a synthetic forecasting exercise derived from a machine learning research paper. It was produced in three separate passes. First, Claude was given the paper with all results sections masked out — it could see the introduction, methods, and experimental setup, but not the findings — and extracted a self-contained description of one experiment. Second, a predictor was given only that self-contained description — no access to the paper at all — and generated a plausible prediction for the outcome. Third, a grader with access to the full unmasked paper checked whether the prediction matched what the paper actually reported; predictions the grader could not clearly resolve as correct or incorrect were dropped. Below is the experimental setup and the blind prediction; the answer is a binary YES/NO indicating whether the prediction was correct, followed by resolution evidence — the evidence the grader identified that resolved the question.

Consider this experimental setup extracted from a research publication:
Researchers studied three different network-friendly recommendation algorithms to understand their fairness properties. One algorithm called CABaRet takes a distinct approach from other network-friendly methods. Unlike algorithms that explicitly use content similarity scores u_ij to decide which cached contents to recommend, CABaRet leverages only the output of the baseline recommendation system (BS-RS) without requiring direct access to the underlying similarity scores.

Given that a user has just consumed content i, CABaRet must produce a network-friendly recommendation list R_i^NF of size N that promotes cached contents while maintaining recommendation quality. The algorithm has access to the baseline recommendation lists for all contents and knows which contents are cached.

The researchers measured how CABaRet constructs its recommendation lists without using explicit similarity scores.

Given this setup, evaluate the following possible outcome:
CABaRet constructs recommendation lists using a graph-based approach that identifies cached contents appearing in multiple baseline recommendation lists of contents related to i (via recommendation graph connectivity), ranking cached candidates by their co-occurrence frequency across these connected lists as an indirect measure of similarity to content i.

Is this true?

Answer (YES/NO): NO